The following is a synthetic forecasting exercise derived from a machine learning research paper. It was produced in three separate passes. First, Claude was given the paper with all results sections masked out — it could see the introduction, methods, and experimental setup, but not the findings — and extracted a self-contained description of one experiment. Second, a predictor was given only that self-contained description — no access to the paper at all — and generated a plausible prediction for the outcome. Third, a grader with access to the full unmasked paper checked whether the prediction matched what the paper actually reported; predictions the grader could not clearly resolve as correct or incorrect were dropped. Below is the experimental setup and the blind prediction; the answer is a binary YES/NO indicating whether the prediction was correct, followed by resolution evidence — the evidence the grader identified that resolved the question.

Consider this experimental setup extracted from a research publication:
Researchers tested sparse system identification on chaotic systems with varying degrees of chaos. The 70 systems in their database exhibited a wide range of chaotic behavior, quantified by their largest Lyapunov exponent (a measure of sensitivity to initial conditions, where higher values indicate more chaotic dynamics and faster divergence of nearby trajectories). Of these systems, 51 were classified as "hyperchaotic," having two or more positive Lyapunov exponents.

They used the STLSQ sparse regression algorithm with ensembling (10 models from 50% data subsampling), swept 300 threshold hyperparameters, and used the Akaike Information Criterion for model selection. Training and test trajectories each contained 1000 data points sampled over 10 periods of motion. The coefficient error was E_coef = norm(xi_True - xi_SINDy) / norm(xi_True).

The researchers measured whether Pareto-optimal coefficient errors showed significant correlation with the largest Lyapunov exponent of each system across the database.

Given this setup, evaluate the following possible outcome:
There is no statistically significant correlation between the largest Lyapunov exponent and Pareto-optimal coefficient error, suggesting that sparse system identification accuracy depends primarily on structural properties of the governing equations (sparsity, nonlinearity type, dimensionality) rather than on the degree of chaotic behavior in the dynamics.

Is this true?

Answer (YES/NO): NO